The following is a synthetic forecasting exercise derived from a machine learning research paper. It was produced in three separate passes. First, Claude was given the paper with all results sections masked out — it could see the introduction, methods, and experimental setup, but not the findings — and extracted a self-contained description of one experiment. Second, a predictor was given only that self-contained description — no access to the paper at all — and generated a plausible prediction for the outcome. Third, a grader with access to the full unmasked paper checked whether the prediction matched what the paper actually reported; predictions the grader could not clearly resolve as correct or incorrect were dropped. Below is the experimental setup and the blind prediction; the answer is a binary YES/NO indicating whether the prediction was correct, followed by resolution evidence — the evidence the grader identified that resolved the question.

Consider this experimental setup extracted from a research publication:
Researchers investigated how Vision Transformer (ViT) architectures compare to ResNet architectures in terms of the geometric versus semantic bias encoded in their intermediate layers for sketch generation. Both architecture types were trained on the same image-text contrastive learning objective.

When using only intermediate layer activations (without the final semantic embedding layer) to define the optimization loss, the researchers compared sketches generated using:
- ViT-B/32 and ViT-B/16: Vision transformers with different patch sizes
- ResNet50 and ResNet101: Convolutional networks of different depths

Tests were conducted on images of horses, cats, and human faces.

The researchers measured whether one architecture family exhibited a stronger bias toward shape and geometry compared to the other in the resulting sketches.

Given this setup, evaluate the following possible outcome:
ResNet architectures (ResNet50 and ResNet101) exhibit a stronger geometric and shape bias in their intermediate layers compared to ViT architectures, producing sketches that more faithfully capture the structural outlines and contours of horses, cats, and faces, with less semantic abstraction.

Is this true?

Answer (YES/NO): NO